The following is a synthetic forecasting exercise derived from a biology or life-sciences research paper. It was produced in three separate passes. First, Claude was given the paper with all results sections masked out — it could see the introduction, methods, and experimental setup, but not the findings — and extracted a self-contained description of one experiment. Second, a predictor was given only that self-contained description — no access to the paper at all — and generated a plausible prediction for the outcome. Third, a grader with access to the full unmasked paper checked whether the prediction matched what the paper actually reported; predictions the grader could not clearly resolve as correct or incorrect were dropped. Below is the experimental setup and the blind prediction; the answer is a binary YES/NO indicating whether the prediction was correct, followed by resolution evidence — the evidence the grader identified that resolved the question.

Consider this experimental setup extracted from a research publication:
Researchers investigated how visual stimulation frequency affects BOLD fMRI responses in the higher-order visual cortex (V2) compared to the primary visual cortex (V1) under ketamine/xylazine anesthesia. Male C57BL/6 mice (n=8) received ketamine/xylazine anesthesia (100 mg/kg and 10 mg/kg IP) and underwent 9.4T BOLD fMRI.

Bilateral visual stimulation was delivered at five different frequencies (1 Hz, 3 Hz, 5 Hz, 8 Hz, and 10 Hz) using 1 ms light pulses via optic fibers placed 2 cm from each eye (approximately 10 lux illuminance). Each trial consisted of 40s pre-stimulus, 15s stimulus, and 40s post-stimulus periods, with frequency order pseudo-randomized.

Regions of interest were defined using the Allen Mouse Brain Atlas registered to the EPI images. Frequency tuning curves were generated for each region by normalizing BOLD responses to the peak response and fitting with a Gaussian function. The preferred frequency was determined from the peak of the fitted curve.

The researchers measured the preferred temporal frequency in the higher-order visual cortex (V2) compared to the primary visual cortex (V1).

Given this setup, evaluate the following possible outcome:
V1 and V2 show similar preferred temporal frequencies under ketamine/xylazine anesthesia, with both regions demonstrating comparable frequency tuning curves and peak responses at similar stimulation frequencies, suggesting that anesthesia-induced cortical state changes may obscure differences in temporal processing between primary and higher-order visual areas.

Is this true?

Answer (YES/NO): YES